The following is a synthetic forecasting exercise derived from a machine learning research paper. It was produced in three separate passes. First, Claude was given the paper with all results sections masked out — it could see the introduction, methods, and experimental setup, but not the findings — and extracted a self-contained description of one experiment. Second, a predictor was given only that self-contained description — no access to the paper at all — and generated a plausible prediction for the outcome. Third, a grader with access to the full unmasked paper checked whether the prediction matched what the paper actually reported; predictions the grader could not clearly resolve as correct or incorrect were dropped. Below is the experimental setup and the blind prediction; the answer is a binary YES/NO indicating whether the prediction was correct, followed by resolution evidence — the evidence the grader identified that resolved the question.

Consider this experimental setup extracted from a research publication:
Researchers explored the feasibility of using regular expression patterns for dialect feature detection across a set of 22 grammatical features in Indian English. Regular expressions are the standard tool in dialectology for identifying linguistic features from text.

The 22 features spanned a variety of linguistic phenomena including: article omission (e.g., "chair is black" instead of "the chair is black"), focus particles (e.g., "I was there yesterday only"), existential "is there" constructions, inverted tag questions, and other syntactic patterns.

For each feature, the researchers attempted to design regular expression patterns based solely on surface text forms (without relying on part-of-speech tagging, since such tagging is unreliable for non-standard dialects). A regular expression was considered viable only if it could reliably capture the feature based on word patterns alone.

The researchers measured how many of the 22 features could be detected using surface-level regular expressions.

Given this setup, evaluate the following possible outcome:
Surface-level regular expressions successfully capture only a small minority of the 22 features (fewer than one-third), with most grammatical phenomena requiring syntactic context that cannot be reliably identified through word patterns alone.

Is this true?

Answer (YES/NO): YES